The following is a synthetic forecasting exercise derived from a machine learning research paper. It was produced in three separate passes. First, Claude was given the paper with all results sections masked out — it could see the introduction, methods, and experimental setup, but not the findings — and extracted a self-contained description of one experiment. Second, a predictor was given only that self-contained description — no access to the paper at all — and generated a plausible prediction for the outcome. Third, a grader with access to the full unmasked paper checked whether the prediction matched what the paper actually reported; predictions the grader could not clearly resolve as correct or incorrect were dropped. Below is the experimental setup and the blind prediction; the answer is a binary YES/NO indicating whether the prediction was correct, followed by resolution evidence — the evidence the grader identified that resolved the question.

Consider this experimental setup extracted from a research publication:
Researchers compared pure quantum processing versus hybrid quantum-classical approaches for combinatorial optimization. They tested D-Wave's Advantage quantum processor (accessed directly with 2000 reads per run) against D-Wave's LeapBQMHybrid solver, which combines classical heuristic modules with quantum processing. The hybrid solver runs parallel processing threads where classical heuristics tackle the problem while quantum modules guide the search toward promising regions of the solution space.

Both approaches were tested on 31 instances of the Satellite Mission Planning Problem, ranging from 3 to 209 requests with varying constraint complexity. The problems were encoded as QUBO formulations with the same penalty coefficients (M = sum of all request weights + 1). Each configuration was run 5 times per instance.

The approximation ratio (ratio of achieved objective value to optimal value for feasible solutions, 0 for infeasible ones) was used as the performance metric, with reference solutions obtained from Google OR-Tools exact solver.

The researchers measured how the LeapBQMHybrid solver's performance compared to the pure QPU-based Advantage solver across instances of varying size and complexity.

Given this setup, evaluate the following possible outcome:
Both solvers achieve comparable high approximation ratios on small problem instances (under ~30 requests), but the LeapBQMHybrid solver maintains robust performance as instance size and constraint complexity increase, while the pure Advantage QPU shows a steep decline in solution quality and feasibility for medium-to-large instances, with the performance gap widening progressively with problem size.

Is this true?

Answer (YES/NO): NO